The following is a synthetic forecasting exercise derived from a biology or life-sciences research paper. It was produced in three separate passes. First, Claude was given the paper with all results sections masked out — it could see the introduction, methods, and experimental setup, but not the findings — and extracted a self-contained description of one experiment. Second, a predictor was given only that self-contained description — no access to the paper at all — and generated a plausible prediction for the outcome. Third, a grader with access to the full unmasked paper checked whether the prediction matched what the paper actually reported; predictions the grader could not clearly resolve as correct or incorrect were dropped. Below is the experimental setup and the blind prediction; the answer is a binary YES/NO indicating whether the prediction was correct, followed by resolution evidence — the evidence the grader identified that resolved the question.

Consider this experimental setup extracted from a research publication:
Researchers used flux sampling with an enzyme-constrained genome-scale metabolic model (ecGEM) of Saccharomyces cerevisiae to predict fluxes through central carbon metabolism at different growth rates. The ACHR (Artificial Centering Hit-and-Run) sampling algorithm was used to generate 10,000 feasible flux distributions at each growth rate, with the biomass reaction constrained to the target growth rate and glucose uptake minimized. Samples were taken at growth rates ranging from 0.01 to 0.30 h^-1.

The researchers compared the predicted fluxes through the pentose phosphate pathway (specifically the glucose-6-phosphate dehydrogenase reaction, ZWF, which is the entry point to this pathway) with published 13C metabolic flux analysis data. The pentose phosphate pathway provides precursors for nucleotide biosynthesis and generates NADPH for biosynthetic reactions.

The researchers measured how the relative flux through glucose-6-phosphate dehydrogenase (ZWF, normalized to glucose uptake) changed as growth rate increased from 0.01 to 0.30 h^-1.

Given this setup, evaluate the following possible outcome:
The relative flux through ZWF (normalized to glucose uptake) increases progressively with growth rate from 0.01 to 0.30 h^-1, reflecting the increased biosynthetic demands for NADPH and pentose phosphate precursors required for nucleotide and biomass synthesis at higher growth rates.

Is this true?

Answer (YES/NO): NO